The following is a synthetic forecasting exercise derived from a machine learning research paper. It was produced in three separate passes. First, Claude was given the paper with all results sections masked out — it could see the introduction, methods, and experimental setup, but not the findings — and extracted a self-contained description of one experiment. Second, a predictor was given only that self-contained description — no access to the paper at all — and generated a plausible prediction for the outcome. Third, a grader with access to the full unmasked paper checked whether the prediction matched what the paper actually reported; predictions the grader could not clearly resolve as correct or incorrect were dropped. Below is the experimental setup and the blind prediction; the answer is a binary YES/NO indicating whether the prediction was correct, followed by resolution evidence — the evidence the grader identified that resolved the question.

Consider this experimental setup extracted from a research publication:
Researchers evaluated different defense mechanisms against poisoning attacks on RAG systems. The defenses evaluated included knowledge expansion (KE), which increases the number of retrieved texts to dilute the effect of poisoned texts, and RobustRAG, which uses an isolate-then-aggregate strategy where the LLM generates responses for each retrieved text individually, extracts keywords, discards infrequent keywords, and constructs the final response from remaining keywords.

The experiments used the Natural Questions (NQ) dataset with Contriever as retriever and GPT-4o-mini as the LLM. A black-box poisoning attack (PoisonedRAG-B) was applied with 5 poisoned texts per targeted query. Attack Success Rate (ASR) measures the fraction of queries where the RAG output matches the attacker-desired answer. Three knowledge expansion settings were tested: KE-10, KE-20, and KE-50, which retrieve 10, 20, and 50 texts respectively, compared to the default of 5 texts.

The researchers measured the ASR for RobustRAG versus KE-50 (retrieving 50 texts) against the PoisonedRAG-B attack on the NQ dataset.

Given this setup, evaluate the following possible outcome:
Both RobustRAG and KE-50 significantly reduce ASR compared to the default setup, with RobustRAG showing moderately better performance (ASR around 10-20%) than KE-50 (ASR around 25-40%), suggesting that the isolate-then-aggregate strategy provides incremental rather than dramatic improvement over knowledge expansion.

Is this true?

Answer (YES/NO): NO